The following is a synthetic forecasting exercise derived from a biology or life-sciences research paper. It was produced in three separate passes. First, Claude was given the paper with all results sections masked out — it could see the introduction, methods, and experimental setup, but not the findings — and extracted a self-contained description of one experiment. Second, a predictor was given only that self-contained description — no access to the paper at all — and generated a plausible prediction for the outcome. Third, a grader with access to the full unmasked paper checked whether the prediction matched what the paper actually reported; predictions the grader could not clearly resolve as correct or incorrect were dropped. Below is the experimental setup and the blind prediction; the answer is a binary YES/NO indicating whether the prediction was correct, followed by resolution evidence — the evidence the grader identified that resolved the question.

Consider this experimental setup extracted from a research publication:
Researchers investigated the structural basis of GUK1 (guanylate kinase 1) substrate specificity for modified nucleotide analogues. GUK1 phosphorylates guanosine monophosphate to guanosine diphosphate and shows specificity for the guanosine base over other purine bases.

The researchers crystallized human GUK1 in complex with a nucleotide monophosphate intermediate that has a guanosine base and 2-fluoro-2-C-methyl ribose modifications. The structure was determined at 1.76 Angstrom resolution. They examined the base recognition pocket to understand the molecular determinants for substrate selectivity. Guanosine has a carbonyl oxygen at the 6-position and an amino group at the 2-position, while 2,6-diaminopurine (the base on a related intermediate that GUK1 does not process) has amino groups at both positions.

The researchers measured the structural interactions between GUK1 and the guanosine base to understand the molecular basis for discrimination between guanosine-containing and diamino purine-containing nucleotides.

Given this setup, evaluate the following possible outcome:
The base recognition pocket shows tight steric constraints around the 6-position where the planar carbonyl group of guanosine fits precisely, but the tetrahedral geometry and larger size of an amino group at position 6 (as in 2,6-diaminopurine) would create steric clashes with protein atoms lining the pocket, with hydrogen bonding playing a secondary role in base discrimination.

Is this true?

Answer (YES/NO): NO